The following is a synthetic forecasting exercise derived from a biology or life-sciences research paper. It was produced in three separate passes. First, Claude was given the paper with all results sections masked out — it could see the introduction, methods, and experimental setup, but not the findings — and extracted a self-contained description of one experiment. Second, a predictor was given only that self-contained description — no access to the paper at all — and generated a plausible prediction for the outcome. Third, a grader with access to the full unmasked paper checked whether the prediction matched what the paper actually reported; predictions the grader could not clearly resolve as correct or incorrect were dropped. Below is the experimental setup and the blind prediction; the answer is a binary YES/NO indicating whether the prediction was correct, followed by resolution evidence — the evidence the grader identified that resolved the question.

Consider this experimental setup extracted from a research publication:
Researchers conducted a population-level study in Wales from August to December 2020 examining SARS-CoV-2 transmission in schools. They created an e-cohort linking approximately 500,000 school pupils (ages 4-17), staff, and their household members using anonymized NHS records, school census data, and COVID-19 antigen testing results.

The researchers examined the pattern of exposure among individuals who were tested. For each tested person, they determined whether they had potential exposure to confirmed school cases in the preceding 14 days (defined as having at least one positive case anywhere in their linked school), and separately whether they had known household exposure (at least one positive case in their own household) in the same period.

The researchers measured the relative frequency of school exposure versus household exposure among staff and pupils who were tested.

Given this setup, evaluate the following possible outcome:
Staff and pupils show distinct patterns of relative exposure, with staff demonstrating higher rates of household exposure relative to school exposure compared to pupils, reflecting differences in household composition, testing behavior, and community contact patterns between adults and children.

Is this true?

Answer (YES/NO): NO